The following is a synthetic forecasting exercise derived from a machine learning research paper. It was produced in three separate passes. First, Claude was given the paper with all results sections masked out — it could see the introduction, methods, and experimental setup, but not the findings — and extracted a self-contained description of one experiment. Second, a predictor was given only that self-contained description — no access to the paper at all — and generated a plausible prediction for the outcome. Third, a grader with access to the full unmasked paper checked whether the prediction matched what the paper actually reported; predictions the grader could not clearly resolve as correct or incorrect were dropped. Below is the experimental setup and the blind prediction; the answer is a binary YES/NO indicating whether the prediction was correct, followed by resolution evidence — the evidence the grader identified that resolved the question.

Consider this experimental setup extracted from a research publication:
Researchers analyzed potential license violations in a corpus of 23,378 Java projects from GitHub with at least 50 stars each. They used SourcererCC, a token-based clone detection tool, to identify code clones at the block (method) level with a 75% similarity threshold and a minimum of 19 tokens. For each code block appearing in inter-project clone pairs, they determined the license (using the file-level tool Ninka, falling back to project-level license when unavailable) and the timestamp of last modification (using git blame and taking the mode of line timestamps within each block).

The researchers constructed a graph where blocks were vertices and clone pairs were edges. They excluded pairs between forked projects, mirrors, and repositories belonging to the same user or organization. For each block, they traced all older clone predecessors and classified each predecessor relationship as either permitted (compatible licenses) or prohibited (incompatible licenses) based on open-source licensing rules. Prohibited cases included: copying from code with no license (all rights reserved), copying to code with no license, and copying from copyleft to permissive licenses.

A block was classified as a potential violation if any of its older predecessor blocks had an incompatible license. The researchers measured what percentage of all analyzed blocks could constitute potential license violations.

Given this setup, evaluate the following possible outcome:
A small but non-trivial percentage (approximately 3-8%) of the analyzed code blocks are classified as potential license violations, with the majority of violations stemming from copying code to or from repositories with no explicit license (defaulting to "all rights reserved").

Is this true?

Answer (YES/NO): NO